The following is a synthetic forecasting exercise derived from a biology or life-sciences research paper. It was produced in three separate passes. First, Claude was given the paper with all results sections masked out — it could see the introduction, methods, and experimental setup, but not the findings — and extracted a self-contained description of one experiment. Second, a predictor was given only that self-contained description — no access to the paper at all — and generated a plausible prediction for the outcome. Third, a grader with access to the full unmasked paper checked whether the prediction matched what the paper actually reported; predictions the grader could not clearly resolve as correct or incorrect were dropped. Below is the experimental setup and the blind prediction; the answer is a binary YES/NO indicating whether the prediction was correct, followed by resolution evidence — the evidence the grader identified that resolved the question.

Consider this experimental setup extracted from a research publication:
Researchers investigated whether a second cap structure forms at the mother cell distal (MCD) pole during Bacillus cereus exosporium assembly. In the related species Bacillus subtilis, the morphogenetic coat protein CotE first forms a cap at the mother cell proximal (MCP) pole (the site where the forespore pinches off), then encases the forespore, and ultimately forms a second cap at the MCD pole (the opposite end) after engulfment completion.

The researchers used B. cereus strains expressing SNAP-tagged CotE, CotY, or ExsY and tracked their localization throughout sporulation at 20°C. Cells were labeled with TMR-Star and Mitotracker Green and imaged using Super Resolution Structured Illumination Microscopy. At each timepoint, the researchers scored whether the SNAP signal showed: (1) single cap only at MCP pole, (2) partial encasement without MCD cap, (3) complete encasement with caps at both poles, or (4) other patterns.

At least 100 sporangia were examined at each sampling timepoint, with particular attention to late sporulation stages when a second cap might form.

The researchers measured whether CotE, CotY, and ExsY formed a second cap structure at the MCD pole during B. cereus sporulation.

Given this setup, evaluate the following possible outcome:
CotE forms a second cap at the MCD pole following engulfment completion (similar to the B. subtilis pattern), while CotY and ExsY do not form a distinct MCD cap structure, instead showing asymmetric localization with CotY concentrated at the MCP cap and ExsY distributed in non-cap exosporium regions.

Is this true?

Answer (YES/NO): NO